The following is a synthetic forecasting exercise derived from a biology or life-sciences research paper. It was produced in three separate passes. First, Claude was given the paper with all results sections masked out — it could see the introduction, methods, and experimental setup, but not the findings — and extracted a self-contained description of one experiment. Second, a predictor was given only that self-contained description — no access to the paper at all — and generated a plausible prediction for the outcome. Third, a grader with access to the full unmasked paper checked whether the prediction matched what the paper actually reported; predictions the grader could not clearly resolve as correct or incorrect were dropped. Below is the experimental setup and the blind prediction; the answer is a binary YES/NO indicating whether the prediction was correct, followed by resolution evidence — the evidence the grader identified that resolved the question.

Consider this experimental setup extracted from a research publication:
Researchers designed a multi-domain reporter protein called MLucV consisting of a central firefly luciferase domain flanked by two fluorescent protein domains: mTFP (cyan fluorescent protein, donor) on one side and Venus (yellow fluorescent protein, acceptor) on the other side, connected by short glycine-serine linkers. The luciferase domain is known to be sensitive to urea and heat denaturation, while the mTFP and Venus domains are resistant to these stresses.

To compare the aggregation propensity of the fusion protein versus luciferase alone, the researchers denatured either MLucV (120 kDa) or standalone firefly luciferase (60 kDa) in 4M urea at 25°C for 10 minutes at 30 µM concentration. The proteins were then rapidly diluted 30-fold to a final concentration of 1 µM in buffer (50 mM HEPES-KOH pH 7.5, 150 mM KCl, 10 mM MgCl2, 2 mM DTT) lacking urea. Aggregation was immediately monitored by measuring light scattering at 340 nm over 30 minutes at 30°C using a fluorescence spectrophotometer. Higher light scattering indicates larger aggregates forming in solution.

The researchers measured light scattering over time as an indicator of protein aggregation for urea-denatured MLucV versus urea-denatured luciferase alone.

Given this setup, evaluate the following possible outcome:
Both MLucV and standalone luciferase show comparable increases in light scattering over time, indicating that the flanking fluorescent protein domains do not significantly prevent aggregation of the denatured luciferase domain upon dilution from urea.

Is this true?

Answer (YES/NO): NO